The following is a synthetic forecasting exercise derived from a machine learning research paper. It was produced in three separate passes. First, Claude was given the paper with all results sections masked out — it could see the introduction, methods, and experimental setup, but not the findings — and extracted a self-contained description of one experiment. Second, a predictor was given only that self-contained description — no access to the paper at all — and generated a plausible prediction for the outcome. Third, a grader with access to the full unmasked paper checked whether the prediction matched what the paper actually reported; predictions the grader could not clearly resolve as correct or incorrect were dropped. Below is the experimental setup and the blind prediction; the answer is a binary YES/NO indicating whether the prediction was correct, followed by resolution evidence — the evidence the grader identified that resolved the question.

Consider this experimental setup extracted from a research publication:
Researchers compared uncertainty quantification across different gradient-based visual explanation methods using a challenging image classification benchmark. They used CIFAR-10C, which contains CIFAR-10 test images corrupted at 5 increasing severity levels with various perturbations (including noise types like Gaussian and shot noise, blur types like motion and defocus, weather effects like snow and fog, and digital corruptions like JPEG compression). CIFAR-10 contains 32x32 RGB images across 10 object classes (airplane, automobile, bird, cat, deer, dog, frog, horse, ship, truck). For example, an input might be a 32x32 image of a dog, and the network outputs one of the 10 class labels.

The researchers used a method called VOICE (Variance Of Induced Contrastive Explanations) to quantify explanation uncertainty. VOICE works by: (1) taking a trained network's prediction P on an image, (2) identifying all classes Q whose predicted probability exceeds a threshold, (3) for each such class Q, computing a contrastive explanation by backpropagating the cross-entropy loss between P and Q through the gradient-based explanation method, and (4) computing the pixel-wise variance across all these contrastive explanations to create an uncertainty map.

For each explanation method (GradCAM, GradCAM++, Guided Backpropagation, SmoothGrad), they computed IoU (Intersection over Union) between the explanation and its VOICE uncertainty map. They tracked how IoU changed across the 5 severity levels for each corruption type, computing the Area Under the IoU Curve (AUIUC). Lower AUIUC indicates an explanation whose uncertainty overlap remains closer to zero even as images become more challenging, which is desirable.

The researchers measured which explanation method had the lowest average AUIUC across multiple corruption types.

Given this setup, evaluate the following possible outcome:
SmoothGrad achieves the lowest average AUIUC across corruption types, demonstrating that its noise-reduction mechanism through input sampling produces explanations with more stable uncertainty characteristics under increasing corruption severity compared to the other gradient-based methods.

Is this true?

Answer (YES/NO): NO